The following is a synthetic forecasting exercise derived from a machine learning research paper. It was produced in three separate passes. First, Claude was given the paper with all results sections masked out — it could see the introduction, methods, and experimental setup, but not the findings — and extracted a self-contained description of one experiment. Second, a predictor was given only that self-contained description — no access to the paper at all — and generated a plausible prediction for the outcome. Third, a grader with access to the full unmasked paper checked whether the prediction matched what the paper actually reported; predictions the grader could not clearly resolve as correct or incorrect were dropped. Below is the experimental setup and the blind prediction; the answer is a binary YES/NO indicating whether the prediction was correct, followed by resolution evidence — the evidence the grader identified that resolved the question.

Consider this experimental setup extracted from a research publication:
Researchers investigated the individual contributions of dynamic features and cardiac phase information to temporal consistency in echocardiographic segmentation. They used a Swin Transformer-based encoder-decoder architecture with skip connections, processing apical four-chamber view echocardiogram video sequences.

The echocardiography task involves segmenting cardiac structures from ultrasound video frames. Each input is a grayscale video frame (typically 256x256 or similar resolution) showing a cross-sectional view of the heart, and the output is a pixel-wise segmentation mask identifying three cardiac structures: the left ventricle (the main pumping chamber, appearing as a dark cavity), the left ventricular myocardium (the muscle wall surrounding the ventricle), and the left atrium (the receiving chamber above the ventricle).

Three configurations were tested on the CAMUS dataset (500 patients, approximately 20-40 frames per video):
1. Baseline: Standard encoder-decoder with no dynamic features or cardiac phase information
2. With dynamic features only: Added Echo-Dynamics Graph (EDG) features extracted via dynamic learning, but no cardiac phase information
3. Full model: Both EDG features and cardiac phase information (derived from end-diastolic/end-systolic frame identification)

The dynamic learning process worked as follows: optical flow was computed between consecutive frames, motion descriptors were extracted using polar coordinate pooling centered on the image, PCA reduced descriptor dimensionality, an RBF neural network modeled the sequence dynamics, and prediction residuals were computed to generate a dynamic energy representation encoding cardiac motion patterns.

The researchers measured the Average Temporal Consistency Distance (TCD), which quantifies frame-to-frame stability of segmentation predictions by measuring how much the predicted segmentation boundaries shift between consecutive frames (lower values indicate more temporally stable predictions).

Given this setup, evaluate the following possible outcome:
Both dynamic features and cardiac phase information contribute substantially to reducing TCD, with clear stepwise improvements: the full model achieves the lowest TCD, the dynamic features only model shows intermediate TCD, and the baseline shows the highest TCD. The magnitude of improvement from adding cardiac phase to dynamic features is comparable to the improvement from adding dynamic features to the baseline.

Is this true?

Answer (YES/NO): YES